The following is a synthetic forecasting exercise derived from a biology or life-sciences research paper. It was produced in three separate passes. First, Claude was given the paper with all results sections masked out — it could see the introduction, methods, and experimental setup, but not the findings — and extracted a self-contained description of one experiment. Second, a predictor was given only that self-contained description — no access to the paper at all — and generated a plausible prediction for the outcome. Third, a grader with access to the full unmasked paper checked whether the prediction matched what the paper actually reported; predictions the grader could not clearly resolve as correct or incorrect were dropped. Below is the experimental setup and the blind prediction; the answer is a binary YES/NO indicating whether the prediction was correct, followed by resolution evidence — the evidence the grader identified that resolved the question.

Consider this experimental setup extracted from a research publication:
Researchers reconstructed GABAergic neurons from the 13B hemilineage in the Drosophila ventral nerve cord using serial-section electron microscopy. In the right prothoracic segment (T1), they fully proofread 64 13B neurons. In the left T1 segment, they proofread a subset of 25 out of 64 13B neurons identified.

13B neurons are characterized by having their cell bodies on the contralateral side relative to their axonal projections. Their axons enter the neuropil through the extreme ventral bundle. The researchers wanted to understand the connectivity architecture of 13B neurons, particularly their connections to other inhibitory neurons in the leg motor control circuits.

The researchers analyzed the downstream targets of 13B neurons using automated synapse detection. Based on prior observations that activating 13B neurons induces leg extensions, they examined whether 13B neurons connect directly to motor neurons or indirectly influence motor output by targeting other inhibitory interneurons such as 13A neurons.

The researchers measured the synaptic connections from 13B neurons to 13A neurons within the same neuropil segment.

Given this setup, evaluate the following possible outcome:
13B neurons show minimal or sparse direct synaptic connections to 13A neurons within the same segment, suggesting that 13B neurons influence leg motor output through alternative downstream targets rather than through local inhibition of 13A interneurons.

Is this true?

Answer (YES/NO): NO